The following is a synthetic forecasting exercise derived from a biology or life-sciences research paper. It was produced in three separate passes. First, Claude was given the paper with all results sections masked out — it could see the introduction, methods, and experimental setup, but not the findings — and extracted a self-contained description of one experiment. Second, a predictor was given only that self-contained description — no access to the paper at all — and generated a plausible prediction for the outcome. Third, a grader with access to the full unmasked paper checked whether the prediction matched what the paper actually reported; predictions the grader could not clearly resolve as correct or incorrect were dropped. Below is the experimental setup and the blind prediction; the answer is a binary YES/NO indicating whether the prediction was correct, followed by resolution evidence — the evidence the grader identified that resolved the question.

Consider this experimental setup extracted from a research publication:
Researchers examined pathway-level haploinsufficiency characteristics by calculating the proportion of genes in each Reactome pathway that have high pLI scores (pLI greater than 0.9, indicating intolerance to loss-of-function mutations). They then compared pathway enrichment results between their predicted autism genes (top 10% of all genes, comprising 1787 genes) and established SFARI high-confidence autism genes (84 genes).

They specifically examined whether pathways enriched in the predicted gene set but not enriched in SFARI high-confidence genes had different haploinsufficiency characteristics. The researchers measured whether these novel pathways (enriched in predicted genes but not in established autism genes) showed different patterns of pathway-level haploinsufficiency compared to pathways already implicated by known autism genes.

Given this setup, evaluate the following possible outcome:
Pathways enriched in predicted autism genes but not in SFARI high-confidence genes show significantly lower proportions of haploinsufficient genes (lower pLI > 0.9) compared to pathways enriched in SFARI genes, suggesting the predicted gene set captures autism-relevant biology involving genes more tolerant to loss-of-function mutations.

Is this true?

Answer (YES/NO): YES